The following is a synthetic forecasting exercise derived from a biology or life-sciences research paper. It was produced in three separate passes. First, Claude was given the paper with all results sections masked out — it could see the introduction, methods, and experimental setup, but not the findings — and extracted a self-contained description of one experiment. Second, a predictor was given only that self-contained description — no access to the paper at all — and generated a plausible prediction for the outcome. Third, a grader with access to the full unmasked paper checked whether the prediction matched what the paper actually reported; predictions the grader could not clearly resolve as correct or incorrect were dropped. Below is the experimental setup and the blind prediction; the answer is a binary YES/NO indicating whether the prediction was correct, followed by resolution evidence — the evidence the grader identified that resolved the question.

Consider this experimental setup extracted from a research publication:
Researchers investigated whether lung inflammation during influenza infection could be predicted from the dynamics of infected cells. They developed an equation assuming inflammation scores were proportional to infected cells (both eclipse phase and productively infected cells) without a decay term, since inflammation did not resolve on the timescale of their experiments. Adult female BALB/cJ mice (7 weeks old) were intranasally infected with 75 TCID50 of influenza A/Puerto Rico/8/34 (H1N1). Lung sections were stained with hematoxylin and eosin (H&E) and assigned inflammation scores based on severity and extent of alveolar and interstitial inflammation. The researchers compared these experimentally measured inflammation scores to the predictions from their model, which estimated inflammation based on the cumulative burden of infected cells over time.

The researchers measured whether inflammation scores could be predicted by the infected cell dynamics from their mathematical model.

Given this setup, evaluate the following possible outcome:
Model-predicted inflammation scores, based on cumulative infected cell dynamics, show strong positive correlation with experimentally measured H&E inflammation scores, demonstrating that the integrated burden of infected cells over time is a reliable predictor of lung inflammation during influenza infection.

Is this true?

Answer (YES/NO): YES